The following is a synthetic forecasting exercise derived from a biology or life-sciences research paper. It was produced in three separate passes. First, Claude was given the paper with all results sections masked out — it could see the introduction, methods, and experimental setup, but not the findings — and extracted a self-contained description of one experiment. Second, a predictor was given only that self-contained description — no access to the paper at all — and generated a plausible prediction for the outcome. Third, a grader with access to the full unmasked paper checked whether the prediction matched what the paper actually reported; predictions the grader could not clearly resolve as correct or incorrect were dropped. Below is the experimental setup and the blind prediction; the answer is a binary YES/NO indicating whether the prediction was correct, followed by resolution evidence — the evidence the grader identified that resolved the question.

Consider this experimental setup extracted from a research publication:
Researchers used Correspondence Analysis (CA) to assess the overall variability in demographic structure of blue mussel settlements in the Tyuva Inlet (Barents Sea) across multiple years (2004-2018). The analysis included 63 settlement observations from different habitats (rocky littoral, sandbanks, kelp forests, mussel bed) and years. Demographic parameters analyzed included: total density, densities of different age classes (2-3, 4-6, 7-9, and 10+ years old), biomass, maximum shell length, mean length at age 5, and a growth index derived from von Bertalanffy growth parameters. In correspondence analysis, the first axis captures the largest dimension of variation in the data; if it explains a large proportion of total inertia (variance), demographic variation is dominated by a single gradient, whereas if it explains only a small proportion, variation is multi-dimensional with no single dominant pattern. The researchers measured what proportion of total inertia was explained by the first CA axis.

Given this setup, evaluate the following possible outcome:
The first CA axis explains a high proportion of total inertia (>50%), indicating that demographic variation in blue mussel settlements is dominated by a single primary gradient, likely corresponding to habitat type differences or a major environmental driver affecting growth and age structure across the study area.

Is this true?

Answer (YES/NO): YES